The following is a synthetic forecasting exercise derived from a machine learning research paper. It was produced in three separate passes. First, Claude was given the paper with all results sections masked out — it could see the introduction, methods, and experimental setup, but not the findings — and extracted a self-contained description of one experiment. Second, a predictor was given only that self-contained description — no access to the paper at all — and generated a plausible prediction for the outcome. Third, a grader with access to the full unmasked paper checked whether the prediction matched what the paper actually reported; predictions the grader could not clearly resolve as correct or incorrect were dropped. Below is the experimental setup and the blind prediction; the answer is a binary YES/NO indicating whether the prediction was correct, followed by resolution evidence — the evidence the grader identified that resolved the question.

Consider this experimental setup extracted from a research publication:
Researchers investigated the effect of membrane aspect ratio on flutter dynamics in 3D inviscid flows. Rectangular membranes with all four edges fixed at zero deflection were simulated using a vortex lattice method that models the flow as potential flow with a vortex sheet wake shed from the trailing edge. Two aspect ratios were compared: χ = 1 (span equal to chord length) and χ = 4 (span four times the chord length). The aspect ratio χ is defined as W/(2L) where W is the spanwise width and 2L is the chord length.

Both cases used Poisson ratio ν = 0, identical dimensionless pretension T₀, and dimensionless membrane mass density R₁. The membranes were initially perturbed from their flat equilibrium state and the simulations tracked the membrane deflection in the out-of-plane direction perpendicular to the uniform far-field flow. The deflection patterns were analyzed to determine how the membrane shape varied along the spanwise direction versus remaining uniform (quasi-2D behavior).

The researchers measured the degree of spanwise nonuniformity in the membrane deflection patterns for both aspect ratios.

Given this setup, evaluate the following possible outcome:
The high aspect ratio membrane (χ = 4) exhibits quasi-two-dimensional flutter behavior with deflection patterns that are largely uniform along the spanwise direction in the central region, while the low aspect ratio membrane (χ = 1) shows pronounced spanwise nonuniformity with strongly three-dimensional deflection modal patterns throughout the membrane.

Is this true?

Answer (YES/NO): YES